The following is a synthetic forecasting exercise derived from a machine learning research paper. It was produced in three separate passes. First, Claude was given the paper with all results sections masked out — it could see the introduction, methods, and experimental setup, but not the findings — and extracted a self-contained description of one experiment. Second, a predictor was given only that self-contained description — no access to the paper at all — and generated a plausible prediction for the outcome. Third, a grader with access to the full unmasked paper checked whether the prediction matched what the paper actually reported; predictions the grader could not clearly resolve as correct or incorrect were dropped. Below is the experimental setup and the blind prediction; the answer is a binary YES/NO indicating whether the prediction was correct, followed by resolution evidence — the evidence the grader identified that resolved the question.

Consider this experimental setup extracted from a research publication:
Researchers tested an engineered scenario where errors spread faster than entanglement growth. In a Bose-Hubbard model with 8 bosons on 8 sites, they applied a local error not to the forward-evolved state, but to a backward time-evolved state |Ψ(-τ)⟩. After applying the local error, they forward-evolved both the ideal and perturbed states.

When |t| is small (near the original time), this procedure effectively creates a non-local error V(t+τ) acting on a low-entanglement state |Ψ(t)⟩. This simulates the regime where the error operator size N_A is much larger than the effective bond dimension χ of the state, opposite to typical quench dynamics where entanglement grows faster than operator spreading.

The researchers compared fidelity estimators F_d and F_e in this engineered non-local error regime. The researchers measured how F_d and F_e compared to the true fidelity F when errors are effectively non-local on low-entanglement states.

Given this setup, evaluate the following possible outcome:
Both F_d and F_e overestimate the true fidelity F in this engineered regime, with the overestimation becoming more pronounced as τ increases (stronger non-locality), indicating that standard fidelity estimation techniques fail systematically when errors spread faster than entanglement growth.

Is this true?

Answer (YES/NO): NO